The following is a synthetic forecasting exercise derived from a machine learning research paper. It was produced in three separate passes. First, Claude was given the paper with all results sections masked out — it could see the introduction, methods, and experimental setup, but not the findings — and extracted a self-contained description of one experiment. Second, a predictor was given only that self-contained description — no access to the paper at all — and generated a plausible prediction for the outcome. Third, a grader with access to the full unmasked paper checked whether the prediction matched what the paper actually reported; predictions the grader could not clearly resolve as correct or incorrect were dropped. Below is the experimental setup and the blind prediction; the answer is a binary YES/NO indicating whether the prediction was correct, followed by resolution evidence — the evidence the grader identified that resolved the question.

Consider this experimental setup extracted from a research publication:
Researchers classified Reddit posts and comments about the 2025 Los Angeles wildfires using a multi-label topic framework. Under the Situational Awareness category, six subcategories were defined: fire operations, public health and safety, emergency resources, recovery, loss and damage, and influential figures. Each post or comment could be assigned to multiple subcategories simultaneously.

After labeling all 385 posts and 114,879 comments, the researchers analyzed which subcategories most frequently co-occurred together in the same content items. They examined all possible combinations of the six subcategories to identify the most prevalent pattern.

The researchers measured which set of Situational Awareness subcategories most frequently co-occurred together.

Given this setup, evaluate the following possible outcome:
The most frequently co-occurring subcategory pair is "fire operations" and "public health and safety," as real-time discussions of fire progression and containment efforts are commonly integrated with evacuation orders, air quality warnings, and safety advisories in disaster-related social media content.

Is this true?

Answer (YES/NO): NO